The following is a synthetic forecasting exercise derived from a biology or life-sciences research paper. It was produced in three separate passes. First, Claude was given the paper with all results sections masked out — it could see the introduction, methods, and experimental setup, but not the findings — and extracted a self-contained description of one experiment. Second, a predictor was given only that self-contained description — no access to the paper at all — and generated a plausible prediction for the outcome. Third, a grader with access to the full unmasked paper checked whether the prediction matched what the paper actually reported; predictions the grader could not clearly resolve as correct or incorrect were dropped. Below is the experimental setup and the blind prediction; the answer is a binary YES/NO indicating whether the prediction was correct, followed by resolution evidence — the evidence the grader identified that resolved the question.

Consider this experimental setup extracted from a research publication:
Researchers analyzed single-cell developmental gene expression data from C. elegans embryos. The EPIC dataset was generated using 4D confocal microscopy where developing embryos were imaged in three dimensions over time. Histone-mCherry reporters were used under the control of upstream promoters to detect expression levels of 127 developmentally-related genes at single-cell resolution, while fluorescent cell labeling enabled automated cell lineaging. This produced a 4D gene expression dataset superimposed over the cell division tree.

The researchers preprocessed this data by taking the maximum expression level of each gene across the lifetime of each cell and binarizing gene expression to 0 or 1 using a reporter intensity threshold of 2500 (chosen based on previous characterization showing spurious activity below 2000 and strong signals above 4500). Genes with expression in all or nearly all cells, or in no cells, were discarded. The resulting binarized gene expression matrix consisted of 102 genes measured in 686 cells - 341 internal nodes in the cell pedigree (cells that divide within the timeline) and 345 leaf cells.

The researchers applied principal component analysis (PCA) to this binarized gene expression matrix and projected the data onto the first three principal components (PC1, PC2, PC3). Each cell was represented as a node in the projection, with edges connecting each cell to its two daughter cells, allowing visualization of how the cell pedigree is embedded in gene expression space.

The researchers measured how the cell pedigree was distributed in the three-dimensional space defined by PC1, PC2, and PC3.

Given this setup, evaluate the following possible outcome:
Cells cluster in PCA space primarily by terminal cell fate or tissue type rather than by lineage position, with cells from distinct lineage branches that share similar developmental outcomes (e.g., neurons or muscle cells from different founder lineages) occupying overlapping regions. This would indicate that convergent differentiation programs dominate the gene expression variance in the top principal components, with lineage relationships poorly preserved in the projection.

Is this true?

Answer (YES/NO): NO